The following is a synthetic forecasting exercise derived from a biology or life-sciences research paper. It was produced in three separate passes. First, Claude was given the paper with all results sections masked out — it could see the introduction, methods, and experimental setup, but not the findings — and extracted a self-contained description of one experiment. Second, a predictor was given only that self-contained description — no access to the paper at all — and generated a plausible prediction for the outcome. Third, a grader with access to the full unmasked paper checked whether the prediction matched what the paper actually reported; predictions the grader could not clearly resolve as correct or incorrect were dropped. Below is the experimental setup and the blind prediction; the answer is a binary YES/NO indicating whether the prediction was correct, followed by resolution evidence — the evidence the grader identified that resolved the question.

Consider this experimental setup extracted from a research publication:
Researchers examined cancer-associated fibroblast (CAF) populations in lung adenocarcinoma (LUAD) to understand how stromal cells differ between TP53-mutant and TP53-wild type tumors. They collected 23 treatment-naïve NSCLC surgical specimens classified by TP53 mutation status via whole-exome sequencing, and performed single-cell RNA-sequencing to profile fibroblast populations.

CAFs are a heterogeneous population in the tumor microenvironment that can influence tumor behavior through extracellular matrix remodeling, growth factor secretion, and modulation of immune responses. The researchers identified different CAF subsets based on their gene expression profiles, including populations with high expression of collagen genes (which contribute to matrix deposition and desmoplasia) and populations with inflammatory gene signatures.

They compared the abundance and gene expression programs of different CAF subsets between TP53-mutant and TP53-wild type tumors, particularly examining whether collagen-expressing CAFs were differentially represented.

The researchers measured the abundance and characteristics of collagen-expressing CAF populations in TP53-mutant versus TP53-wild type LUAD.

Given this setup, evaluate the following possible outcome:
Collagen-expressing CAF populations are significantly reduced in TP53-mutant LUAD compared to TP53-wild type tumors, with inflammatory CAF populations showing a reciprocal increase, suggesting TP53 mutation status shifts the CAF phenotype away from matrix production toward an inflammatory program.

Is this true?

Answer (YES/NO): NO